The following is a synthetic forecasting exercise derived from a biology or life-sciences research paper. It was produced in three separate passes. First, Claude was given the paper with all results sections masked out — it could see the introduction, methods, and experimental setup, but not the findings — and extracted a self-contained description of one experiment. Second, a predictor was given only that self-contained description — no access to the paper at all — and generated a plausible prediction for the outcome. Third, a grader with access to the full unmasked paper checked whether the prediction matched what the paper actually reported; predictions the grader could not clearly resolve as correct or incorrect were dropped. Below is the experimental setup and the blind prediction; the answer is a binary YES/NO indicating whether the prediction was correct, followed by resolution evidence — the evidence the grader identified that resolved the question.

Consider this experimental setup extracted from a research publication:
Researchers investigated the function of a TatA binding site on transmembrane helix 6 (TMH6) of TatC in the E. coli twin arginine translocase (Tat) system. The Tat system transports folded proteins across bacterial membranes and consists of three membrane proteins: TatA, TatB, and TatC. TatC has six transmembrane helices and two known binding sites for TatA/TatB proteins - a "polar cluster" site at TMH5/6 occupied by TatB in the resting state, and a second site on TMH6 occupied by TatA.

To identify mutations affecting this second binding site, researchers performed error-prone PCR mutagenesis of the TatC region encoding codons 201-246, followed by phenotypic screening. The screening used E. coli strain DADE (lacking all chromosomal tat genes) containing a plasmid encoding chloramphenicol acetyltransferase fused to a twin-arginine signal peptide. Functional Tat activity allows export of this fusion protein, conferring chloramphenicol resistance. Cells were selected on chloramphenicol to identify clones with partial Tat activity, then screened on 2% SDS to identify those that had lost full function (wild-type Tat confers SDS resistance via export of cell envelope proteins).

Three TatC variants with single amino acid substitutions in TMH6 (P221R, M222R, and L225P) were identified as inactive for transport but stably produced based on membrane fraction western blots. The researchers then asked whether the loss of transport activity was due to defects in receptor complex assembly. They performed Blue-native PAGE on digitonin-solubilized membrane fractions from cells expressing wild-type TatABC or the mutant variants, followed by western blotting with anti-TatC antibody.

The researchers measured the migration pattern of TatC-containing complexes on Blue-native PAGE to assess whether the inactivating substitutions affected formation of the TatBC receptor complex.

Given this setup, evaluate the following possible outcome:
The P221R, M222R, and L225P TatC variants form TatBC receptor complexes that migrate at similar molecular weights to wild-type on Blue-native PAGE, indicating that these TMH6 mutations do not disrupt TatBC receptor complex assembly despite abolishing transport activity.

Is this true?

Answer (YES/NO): YES